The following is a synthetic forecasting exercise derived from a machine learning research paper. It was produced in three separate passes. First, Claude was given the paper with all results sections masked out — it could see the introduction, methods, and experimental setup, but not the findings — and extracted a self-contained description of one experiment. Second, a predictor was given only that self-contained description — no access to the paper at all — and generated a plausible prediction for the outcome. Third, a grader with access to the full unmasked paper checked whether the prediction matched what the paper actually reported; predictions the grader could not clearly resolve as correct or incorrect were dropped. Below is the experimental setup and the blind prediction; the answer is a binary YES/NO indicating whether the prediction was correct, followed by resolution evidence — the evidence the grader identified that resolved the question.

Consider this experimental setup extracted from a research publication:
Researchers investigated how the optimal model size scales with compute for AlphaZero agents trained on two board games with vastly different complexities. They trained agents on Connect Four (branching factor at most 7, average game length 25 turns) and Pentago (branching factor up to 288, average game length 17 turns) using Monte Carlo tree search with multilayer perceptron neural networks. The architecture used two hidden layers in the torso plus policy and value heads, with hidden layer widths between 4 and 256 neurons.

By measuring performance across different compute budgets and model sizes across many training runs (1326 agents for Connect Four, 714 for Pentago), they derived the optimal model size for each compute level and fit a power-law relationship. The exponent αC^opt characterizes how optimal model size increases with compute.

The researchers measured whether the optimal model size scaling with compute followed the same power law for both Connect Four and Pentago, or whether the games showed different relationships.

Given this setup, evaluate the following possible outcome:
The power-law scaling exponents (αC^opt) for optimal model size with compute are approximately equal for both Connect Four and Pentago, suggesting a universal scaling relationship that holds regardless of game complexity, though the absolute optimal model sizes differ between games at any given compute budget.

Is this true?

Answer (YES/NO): YES